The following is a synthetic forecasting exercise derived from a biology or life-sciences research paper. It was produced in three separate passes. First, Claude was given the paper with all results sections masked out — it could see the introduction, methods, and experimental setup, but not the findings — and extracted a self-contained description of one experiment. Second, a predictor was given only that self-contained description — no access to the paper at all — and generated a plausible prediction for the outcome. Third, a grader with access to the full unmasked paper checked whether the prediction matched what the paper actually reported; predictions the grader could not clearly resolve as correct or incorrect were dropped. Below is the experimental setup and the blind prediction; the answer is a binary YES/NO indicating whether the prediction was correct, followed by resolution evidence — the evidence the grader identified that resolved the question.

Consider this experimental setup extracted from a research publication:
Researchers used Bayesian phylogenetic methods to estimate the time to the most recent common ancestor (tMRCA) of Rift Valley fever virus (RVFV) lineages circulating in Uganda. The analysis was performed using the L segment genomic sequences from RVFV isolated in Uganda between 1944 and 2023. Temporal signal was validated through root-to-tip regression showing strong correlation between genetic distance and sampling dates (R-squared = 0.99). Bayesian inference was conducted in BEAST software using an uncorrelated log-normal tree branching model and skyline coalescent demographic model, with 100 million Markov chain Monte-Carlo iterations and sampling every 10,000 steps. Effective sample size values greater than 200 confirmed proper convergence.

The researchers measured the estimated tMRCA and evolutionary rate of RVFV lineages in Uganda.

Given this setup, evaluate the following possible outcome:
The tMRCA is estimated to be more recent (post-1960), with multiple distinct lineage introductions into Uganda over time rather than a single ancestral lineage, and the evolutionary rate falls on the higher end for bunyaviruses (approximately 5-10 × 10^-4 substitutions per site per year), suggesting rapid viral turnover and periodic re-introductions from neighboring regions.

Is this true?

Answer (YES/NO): NO